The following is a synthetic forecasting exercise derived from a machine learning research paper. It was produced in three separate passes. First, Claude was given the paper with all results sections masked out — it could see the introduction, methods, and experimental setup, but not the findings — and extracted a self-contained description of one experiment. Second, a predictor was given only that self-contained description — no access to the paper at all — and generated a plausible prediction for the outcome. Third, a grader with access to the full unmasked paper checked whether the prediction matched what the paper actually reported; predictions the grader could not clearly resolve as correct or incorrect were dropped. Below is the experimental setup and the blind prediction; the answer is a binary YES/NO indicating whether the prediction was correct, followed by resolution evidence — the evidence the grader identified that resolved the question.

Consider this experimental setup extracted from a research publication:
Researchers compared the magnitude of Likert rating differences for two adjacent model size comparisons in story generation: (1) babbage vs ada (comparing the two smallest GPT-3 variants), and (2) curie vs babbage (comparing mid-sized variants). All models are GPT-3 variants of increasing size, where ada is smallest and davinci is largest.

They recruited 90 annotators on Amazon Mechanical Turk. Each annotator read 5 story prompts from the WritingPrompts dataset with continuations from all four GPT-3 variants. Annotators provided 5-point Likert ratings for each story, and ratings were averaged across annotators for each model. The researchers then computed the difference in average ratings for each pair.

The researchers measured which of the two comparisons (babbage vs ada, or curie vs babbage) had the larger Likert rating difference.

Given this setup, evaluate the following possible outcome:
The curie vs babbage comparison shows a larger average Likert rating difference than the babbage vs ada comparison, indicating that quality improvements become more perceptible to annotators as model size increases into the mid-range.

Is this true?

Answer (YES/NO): NO